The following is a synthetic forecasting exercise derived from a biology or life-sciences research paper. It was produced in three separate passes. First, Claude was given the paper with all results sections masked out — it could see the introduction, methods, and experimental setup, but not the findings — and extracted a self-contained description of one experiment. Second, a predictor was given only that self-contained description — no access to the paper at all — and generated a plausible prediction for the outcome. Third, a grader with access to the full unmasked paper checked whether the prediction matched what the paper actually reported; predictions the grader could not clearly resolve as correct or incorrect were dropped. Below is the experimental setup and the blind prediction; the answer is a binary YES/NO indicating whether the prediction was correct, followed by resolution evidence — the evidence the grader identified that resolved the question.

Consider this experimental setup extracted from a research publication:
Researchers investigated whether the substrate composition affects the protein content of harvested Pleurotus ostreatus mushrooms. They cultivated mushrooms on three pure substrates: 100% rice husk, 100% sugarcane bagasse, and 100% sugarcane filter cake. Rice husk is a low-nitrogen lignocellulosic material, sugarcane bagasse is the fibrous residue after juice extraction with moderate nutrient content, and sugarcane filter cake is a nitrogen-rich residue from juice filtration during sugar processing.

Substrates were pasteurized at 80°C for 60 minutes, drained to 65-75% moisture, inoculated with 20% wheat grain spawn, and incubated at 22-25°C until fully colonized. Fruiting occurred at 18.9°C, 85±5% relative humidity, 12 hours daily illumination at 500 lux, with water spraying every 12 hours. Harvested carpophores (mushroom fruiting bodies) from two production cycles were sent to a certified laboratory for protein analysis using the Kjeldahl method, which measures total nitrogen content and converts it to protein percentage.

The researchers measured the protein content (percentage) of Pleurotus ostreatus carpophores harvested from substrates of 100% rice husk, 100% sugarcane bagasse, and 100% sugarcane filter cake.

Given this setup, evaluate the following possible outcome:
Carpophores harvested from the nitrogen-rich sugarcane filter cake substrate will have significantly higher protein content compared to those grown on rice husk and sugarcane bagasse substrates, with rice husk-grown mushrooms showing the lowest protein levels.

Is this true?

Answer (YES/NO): NO